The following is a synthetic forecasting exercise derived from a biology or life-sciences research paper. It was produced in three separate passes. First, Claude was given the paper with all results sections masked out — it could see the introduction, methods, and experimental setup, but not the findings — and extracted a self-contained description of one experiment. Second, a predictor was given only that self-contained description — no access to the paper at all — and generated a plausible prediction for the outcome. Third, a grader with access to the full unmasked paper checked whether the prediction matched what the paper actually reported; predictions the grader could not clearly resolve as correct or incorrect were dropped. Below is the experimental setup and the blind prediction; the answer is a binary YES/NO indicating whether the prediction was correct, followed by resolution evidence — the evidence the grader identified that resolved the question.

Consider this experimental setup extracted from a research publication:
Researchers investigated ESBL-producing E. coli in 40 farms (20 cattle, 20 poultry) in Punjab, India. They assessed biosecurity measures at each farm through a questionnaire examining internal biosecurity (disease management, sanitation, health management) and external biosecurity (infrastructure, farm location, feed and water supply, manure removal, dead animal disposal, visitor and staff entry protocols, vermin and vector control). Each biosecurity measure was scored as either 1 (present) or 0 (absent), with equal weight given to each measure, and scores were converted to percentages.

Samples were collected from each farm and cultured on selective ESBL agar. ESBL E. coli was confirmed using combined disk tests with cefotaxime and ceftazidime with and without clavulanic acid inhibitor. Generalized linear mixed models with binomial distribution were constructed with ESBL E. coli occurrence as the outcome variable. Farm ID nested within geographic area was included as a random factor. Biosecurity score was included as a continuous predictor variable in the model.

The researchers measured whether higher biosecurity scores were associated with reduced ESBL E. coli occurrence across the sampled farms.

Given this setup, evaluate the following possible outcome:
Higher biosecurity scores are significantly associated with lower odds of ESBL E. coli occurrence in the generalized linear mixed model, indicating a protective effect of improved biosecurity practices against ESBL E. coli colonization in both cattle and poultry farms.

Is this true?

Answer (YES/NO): NO